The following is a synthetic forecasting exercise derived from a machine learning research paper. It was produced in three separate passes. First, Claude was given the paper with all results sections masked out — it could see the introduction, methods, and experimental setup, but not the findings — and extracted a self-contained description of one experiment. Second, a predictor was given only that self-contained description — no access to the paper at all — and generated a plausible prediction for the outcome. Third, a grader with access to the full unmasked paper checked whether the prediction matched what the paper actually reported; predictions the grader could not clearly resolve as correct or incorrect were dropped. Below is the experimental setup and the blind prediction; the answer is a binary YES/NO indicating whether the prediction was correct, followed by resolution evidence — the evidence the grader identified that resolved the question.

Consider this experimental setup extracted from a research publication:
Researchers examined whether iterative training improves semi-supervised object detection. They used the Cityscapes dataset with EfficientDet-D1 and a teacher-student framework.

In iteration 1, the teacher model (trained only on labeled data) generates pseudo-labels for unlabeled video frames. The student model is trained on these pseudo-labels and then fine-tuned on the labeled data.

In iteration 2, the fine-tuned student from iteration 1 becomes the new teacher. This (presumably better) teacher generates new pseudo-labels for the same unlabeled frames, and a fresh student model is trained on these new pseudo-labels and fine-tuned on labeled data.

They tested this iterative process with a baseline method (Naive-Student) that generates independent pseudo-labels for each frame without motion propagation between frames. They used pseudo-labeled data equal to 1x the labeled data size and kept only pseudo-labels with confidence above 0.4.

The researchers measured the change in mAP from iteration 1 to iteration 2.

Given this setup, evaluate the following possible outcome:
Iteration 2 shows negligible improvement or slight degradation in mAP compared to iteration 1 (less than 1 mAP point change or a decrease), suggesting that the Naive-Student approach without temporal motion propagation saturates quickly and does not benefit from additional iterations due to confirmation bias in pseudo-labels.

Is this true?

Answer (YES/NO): NO